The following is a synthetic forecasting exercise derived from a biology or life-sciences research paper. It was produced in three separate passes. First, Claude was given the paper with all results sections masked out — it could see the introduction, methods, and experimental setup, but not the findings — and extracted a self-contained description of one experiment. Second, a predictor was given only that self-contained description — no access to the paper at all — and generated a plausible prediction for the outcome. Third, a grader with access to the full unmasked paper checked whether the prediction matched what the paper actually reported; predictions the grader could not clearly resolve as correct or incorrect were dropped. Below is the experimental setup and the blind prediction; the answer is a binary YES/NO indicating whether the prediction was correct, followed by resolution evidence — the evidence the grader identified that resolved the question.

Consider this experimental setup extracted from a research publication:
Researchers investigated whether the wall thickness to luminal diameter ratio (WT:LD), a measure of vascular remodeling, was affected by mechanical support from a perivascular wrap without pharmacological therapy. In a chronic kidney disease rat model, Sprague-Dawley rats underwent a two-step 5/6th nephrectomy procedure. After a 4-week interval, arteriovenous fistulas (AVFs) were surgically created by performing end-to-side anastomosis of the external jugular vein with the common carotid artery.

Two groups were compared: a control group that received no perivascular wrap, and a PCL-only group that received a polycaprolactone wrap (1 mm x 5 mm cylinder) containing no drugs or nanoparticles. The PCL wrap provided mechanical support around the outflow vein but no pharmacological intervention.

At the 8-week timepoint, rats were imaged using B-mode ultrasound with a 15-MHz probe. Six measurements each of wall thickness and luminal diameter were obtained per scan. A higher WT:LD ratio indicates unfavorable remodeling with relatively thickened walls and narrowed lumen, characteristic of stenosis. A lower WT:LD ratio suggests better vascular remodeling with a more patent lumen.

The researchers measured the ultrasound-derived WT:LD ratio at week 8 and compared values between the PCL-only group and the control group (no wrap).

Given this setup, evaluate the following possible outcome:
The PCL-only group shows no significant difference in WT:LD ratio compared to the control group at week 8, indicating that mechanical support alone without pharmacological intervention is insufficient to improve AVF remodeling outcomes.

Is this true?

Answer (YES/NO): NO